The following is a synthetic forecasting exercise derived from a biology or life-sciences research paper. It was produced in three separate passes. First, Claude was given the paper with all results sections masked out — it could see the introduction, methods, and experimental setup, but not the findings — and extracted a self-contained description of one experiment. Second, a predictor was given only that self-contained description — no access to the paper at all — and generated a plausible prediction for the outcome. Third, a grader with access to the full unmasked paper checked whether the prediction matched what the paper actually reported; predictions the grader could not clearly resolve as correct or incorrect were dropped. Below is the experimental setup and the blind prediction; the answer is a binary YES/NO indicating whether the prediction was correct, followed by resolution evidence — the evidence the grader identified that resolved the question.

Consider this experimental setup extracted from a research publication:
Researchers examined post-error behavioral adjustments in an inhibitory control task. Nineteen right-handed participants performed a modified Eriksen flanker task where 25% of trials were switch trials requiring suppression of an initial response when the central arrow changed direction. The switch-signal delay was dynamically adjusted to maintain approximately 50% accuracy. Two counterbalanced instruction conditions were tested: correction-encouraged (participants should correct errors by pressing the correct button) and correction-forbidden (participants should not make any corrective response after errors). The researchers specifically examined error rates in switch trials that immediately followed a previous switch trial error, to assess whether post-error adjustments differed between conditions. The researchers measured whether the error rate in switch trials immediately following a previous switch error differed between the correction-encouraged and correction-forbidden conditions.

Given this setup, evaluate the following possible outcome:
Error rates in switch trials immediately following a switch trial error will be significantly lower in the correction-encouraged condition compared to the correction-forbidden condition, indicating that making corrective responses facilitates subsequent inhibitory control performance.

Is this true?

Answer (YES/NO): NO